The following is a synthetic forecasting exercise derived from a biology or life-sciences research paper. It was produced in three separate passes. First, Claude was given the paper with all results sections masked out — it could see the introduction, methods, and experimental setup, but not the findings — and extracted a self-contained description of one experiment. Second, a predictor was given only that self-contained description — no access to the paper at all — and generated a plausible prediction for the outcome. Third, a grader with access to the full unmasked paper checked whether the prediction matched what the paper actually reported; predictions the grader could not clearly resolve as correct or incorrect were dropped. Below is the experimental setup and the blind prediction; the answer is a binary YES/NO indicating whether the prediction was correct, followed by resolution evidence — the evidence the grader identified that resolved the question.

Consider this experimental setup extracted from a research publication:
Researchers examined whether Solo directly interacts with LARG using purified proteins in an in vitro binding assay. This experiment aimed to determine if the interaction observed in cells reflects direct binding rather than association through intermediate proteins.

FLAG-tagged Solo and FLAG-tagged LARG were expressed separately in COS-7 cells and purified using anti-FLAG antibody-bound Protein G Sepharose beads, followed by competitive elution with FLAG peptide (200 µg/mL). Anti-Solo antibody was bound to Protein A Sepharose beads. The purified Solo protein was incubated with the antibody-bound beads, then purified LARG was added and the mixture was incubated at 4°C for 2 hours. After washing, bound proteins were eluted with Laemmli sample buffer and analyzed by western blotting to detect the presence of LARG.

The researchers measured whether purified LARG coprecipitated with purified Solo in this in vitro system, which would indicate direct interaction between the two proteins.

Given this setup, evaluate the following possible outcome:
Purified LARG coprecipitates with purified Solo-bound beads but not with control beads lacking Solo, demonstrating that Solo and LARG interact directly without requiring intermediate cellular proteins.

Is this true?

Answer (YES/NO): NO